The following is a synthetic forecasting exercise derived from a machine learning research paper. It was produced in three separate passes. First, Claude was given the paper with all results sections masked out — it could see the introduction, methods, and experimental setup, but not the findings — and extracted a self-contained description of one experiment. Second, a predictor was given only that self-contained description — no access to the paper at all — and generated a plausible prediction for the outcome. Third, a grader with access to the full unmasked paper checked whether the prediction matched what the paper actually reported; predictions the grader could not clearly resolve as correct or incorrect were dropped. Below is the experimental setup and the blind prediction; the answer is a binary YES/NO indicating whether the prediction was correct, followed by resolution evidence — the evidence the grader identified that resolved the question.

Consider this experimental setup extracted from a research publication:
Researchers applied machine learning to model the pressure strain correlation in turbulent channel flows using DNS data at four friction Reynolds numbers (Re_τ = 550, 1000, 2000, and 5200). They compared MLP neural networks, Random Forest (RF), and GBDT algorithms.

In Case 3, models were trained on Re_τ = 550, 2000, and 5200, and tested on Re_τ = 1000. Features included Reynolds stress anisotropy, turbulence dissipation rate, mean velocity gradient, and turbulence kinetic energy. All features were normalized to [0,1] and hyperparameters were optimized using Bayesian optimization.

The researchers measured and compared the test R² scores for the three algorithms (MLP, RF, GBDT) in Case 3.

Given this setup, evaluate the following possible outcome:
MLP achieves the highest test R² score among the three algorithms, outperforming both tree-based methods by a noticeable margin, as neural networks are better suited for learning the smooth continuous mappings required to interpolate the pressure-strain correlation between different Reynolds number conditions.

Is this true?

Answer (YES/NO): NO